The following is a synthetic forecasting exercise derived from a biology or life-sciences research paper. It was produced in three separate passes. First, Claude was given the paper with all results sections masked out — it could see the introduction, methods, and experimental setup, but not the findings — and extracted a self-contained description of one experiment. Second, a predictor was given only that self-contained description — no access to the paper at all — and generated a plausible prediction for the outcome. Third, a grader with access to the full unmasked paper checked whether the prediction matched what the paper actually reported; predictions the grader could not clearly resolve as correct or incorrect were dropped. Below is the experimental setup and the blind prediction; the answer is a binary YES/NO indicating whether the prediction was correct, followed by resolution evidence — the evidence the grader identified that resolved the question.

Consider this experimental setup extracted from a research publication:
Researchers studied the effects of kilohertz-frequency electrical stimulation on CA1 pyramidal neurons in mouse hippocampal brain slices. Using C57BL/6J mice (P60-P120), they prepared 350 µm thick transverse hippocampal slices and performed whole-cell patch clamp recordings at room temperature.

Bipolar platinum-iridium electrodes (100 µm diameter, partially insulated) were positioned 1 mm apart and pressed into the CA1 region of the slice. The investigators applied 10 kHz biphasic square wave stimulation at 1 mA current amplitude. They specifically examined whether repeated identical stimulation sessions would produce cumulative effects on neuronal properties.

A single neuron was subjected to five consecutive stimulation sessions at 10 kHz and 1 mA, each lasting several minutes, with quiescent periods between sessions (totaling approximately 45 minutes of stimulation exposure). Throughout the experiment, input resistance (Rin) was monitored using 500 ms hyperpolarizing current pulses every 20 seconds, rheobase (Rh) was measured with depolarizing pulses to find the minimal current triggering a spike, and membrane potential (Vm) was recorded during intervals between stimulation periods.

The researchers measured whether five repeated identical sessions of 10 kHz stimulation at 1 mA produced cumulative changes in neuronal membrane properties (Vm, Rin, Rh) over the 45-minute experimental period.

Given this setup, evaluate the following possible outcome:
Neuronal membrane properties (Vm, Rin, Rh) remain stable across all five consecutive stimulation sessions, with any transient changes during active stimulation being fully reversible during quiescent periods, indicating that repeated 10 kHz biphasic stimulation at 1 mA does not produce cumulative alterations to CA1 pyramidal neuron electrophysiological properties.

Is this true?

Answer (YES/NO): YES